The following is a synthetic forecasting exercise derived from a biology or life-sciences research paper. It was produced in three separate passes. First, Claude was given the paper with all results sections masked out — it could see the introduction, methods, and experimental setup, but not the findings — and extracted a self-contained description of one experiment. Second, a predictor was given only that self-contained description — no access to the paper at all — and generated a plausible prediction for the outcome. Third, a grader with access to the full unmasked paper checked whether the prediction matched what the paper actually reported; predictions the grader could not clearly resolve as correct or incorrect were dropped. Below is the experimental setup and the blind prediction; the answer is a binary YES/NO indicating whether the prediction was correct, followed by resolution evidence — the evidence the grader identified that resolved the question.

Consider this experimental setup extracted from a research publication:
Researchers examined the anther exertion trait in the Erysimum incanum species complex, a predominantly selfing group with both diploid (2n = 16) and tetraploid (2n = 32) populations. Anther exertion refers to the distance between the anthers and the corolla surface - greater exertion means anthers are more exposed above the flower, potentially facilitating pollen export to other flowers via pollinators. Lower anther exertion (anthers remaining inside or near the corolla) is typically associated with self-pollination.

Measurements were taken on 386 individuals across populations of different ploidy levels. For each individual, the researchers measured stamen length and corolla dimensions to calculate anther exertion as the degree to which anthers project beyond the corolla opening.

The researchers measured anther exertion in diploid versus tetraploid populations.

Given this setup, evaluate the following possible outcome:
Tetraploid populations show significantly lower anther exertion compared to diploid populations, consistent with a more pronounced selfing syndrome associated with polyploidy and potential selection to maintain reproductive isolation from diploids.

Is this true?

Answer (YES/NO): NO